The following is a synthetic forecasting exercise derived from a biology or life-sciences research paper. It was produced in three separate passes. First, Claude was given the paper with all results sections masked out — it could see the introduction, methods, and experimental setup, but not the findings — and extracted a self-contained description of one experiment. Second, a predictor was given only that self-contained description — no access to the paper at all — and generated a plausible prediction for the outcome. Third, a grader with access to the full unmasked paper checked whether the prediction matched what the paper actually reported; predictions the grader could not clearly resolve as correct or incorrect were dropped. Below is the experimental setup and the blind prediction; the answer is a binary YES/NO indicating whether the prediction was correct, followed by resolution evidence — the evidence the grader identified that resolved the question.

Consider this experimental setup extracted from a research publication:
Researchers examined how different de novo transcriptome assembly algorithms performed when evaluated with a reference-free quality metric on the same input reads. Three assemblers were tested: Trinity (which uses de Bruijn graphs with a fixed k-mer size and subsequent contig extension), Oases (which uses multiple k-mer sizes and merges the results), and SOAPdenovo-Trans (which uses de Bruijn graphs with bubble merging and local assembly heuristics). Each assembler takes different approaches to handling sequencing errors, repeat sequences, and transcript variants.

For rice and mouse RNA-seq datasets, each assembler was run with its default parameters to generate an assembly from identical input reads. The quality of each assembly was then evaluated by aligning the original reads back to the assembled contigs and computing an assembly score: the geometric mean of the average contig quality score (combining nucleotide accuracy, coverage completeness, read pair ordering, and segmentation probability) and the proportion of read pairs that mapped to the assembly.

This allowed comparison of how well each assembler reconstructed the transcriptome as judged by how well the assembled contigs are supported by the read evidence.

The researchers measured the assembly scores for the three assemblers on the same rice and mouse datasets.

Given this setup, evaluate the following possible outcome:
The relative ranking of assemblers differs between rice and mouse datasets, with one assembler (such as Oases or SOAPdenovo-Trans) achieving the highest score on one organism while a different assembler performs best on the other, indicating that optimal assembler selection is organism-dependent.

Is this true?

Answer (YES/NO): NO